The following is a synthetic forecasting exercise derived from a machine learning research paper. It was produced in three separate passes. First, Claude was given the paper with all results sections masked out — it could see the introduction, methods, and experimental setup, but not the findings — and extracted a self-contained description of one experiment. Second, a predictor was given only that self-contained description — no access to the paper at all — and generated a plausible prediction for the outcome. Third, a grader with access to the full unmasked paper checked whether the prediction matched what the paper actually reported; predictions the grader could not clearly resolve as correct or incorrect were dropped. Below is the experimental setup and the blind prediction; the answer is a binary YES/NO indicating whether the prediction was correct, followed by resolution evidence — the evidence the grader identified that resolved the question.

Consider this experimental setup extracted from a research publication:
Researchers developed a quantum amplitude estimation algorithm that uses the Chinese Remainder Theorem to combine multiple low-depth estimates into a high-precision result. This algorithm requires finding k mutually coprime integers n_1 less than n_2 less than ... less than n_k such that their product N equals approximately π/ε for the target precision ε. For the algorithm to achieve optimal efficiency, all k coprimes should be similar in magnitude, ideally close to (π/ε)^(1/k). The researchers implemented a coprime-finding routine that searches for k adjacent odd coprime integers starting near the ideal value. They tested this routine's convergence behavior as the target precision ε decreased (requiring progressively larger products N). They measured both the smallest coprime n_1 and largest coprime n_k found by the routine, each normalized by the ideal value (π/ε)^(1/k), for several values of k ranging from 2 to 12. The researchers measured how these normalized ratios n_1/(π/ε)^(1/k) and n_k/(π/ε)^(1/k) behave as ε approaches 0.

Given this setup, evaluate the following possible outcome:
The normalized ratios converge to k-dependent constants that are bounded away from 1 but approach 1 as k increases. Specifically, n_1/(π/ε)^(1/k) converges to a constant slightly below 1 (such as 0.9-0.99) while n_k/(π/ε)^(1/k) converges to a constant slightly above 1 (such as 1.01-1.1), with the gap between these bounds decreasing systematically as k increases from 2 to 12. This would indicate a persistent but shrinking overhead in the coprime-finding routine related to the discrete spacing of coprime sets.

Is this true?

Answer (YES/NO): NO